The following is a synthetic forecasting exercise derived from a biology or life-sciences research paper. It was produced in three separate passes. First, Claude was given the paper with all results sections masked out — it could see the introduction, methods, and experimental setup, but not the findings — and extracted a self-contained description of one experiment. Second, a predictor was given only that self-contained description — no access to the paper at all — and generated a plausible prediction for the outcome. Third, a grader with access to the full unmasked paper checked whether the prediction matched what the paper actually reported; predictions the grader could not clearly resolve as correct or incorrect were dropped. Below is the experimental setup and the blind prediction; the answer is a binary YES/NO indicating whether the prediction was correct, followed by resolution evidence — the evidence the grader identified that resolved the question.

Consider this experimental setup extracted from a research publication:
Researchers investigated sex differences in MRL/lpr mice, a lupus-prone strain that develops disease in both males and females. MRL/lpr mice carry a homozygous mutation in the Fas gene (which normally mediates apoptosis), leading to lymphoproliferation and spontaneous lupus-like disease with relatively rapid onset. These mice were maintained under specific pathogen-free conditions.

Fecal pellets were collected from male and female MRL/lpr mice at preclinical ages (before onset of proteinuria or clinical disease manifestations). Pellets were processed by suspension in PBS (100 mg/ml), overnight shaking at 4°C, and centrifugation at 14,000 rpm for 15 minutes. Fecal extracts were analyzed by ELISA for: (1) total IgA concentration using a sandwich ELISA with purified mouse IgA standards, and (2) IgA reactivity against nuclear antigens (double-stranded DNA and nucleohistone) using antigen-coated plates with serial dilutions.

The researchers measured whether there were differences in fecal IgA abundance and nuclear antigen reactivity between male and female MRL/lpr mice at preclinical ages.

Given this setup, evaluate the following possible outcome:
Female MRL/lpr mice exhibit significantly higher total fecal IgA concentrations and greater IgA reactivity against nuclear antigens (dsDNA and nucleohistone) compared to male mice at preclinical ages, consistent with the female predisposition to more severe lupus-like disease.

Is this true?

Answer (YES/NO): NO